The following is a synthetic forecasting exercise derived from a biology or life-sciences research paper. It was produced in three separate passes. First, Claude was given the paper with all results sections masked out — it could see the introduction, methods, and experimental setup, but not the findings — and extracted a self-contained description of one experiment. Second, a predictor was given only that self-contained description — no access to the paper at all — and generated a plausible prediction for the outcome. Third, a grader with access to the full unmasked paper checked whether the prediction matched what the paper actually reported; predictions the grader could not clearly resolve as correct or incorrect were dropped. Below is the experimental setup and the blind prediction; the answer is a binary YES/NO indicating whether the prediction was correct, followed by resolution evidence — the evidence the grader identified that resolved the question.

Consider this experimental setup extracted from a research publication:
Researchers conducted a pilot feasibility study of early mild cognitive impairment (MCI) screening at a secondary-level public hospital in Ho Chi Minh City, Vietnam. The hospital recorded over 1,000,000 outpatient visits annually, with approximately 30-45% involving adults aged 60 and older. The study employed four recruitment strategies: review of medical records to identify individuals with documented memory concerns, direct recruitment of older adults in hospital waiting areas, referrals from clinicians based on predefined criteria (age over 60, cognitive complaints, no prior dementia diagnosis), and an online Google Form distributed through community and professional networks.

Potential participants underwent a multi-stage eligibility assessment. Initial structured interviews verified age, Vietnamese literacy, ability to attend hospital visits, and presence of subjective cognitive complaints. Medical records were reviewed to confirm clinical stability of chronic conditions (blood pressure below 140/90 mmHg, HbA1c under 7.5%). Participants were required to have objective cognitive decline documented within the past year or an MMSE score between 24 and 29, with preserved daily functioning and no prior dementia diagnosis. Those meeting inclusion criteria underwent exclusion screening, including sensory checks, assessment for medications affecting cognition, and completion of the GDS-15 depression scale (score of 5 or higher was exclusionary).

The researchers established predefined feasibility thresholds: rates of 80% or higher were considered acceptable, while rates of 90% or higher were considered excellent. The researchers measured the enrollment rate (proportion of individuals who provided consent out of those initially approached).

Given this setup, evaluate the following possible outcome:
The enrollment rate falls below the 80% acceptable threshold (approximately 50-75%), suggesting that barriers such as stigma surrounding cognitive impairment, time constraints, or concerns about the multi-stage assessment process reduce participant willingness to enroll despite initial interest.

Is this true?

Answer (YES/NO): NO